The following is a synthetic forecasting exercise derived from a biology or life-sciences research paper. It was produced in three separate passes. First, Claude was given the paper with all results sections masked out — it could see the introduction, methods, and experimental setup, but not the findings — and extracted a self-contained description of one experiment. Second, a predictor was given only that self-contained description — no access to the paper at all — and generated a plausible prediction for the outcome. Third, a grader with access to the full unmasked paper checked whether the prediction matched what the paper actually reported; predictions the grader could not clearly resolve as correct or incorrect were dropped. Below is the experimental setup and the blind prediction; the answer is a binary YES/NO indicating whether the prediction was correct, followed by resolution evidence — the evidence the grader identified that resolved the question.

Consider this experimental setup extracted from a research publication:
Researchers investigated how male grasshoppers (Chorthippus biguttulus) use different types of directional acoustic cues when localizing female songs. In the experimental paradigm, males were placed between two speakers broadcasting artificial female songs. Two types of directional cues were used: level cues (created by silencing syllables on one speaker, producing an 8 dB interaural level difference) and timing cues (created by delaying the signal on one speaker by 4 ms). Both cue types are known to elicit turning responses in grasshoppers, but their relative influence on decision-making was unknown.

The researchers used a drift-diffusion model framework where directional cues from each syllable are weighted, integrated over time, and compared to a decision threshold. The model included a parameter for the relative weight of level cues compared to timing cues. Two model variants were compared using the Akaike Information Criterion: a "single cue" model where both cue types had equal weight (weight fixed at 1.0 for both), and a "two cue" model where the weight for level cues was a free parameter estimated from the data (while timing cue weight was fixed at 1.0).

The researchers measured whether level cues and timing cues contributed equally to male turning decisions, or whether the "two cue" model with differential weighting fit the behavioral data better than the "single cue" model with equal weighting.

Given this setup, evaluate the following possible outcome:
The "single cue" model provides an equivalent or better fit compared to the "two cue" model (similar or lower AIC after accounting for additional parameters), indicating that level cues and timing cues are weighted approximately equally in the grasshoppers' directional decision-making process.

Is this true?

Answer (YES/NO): NO